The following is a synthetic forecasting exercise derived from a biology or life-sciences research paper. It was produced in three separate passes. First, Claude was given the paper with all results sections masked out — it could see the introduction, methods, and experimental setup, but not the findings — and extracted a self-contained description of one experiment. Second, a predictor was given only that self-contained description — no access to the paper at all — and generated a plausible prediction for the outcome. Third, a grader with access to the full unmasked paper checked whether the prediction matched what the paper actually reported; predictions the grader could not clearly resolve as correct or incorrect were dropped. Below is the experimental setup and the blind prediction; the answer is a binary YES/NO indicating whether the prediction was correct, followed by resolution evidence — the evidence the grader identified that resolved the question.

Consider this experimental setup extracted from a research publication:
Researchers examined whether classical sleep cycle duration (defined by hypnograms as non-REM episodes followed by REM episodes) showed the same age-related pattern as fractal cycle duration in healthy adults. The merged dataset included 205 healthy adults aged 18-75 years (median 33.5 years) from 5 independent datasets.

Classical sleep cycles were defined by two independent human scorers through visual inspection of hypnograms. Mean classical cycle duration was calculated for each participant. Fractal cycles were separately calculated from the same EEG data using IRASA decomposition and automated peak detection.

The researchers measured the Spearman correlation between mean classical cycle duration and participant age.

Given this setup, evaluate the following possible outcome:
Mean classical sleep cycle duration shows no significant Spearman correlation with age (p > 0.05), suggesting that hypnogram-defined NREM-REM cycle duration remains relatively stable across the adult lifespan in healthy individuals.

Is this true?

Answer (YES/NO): YES